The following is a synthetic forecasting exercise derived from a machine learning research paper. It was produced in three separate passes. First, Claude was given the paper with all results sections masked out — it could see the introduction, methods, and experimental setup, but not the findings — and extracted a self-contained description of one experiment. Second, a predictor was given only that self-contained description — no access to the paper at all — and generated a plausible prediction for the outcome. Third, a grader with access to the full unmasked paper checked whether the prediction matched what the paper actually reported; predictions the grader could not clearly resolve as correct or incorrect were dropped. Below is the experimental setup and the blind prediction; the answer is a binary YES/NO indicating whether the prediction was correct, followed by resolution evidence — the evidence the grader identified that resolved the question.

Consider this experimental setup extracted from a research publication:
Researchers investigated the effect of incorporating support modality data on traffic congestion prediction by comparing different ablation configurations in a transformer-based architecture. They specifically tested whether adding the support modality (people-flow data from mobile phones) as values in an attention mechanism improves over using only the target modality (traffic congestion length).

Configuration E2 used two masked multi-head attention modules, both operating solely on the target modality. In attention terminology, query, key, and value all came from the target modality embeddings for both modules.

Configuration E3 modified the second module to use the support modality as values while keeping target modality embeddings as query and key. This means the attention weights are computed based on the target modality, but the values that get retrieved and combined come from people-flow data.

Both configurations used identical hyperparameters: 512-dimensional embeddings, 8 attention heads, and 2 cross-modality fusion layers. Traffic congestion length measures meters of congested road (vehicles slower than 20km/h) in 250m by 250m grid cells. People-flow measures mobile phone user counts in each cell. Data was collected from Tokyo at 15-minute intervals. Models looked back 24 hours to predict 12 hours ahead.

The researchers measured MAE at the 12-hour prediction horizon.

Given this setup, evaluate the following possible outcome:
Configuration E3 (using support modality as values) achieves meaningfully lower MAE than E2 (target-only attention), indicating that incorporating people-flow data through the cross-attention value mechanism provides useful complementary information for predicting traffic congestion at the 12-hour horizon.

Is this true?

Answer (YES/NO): YES